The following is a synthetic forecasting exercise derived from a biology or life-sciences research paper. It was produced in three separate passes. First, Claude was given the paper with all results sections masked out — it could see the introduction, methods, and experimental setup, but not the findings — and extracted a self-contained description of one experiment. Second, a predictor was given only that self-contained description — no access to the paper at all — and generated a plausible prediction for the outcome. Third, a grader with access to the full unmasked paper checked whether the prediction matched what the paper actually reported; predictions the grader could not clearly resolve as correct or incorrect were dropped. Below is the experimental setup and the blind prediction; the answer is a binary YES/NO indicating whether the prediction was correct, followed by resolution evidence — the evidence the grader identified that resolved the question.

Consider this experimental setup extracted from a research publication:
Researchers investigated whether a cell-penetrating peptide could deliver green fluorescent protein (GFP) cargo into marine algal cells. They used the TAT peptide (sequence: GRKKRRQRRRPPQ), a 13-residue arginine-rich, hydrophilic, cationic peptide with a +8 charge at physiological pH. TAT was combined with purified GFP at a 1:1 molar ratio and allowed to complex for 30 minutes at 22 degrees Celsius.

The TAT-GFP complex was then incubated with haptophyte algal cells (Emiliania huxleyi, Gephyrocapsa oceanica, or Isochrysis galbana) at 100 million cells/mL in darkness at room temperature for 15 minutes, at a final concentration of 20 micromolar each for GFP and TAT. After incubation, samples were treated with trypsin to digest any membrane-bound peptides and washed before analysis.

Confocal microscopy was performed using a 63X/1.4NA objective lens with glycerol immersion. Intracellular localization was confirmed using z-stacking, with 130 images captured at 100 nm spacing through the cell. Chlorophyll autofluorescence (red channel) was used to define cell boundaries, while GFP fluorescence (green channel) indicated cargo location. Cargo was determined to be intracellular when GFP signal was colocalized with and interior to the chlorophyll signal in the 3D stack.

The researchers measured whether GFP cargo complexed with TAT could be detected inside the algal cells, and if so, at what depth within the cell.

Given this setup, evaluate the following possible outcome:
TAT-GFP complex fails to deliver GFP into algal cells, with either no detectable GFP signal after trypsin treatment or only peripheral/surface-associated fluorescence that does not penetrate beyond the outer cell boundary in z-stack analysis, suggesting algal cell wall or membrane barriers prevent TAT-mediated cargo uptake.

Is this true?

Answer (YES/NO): NO